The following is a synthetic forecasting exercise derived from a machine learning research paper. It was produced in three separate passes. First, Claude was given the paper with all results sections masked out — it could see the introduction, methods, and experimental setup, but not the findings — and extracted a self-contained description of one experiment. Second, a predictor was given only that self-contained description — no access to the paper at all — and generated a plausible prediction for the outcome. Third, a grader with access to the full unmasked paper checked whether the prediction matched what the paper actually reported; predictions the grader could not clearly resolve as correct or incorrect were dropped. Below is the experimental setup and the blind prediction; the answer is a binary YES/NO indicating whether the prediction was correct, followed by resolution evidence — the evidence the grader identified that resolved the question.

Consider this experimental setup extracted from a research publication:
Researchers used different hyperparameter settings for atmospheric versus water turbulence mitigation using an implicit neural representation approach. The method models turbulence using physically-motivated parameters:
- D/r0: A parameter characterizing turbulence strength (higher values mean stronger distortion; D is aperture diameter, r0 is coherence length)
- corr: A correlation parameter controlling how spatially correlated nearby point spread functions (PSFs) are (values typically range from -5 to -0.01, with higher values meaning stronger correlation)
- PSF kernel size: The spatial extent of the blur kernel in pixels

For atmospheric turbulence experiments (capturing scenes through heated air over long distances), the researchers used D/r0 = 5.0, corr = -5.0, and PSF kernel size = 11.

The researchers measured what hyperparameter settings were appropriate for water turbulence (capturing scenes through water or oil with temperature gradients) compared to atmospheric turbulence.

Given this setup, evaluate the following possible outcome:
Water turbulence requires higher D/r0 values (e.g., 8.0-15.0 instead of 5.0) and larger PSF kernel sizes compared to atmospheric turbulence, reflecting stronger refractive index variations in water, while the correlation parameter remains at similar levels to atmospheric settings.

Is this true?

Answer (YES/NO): NO